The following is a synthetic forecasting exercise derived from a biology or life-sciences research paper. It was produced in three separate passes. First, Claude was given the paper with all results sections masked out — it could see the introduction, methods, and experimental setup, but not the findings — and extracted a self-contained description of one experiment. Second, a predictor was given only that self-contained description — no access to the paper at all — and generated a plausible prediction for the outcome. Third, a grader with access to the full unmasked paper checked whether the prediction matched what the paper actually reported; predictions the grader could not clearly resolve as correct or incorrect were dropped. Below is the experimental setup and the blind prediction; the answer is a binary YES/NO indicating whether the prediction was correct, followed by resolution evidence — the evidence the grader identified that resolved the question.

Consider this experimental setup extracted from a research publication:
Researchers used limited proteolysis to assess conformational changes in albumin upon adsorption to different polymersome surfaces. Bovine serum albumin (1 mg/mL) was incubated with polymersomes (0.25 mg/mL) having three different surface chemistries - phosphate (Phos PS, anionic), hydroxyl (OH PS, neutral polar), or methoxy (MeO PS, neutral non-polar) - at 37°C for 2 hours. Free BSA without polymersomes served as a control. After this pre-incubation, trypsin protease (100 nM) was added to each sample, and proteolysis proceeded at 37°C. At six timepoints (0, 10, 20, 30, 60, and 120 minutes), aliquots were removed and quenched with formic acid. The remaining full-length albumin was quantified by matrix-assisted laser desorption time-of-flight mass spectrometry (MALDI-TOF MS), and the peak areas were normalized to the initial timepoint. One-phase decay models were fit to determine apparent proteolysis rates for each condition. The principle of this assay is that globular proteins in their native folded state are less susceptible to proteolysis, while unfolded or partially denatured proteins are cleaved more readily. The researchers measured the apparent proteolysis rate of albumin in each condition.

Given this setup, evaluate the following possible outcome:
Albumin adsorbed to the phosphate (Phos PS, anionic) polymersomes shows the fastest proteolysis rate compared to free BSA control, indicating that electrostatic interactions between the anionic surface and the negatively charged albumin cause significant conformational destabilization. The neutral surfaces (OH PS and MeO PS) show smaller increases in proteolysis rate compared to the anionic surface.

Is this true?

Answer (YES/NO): NO